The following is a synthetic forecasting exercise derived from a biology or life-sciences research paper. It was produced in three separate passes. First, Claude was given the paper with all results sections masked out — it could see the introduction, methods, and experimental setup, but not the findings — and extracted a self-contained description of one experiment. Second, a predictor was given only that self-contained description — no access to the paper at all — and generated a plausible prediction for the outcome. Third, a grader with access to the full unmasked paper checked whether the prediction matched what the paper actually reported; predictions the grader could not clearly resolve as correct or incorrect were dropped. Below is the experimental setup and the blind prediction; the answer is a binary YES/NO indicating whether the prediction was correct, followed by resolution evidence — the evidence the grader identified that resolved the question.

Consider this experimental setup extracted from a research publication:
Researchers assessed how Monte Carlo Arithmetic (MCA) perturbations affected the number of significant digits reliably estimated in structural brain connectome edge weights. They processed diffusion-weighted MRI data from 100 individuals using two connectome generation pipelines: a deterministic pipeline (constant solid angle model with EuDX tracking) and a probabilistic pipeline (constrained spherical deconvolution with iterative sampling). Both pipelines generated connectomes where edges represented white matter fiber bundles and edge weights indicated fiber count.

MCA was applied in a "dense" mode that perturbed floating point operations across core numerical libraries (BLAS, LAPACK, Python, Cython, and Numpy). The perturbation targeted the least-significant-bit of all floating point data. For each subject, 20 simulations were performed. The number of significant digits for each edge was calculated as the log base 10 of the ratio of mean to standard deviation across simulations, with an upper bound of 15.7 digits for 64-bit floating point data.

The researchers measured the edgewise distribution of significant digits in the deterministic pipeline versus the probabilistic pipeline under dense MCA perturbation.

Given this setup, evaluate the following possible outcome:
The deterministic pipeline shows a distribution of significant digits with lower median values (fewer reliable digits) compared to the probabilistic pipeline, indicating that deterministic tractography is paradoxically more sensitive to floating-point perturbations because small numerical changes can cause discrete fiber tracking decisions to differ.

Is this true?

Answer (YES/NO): YES